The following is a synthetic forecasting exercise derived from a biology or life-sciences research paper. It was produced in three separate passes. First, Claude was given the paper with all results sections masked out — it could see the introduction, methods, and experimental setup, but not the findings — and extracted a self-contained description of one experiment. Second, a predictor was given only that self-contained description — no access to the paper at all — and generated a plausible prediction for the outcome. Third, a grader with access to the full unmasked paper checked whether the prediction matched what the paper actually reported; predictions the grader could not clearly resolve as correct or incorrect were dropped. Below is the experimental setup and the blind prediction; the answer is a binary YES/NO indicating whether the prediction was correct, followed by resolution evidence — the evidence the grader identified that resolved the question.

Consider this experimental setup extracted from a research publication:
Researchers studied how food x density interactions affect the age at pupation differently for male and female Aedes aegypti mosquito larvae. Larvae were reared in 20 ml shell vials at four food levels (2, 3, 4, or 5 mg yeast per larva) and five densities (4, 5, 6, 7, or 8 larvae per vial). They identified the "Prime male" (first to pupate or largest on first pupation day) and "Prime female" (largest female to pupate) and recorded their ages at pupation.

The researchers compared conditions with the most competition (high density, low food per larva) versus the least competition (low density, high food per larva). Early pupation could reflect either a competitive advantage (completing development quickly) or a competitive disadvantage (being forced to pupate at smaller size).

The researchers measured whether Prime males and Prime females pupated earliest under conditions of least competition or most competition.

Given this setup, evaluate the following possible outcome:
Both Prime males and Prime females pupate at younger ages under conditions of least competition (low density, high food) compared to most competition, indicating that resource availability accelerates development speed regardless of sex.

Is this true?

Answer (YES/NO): NO